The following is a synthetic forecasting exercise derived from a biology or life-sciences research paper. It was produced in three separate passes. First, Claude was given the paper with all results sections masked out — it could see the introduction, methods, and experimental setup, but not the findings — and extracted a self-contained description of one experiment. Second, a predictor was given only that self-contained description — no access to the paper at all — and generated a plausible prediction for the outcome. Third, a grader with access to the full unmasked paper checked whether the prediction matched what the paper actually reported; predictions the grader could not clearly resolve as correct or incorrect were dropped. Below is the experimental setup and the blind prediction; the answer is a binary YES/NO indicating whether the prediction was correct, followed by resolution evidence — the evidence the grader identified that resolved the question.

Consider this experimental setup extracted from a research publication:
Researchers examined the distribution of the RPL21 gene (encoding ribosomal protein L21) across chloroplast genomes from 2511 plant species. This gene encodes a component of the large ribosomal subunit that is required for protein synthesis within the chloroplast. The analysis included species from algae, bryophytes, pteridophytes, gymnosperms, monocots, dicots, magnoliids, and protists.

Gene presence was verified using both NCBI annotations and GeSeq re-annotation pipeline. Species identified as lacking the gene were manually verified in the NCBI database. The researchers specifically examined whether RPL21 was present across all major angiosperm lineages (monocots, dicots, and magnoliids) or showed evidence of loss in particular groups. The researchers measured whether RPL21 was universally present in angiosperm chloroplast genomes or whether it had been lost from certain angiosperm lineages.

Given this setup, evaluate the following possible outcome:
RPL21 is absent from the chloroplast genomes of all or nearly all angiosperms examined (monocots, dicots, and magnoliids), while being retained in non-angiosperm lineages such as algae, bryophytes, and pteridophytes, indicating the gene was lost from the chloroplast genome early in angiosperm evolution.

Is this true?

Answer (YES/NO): YES